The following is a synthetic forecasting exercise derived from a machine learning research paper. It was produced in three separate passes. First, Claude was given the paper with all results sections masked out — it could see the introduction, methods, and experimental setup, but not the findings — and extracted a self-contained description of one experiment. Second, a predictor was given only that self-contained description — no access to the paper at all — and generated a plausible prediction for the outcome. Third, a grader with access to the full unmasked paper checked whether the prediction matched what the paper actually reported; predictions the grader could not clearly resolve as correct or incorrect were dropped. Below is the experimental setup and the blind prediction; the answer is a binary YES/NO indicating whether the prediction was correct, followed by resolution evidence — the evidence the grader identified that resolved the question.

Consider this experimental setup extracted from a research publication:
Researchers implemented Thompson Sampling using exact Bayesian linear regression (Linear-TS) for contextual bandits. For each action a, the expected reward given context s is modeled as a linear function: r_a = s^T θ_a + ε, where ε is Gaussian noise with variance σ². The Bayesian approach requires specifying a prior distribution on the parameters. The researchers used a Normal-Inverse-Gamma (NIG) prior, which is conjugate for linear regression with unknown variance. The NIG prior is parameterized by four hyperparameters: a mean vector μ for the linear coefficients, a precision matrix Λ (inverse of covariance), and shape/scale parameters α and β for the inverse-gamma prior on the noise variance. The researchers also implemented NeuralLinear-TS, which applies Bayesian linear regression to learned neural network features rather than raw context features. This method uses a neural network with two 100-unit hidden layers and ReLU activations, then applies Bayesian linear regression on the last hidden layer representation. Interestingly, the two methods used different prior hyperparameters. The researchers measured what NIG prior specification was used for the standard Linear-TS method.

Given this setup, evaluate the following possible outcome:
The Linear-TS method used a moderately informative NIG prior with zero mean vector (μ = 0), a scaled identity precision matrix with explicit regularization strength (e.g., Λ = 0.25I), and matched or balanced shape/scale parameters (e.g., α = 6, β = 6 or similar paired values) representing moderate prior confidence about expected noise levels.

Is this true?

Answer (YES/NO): YES